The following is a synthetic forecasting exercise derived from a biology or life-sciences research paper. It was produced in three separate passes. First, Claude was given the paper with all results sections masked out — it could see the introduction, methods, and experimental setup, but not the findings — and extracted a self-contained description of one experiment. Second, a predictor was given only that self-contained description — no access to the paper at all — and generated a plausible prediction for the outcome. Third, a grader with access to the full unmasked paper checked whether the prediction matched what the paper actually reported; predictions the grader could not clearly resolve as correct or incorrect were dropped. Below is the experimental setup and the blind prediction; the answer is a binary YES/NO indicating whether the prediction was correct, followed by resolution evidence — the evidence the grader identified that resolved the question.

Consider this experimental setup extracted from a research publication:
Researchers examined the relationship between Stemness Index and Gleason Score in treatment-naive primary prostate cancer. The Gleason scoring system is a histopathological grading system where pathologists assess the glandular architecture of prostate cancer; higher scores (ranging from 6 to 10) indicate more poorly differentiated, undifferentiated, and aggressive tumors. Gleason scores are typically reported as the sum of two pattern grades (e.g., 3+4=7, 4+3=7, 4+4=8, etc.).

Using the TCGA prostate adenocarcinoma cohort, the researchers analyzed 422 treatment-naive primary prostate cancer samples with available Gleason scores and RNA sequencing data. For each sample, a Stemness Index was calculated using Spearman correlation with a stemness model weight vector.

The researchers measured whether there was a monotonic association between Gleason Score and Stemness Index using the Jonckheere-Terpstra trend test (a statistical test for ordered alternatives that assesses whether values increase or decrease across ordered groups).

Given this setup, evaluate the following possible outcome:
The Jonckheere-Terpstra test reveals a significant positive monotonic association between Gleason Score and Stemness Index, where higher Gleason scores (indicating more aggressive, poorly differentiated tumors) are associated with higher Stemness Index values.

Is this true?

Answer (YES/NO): YES